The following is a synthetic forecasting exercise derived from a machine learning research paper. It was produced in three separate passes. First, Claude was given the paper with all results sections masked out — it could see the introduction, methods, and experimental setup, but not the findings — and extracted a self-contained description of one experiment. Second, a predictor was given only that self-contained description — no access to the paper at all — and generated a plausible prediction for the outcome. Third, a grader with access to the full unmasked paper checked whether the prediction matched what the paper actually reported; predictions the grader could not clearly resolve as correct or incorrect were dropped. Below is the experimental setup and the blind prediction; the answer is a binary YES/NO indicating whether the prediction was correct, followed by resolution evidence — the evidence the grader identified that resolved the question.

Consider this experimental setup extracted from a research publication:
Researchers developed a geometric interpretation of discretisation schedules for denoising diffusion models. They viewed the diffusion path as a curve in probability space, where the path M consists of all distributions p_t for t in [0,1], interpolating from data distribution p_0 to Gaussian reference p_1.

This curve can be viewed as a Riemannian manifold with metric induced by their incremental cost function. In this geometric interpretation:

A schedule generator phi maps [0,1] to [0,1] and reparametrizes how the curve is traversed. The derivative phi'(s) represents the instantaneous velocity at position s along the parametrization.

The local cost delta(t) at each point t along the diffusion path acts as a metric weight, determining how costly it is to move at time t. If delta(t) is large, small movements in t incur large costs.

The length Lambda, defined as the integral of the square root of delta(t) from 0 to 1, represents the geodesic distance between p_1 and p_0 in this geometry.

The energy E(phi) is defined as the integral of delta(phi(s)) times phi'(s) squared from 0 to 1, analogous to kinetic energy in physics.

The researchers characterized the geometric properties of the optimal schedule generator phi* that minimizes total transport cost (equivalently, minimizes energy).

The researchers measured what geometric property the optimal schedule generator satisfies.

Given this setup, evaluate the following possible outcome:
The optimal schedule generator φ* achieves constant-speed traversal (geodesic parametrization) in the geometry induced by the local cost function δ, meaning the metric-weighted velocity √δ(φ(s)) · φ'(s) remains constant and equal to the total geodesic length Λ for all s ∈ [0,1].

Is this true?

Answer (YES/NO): YES